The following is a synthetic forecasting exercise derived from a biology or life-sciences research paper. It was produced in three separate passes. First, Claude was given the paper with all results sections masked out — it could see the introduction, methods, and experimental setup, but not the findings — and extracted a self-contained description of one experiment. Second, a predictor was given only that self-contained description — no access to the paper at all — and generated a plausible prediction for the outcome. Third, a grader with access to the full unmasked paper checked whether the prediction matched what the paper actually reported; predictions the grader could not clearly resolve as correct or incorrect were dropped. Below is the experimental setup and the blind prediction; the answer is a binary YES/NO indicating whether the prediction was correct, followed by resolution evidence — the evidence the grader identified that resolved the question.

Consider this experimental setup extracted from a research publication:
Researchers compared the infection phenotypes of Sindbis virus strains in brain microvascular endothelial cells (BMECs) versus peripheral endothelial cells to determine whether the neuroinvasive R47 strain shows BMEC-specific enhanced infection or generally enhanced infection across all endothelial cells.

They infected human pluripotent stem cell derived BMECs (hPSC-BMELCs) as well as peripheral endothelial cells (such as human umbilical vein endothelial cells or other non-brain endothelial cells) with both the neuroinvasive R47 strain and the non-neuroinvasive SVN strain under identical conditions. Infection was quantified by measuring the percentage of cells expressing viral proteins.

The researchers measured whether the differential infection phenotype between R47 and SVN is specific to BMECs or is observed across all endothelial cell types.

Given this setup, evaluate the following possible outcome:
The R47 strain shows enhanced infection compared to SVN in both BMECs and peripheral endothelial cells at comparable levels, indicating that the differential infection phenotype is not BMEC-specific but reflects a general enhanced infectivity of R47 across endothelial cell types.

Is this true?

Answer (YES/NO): NO